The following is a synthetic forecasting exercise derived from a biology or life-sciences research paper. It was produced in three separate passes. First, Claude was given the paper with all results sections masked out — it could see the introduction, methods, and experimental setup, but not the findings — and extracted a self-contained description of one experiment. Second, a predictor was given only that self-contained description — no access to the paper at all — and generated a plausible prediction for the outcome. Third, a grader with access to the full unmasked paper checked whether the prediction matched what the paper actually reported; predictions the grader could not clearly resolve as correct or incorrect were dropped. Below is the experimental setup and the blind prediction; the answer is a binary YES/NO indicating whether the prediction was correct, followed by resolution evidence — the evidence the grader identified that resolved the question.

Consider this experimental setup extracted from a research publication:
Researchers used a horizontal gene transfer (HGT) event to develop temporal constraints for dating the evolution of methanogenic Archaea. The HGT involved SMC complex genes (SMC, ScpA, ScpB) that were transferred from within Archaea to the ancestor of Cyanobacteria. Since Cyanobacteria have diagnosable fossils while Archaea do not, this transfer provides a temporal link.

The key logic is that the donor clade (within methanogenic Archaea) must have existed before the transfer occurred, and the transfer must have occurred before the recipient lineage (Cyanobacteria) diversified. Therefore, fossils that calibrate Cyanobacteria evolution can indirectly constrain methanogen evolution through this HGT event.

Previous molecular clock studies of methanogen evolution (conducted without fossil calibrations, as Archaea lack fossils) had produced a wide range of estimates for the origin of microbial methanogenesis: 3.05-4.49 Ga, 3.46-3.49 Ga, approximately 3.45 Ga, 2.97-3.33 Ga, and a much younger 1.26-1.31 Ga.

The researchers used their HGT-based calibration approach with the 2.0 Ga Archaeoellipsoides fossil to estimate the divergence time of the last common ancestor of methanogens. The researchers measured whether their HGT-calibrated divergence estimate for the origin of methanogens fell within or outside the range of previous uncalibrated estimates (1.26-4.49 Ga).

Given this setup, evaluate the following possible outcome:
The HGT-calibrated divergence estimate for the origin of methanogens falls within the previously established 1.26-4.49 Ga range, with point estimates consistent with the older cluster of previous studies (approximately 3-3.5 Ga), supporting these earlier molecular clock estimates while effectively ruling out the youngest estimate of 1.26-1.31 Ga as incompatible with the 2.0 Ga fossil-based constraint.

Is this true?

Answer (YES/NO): NO